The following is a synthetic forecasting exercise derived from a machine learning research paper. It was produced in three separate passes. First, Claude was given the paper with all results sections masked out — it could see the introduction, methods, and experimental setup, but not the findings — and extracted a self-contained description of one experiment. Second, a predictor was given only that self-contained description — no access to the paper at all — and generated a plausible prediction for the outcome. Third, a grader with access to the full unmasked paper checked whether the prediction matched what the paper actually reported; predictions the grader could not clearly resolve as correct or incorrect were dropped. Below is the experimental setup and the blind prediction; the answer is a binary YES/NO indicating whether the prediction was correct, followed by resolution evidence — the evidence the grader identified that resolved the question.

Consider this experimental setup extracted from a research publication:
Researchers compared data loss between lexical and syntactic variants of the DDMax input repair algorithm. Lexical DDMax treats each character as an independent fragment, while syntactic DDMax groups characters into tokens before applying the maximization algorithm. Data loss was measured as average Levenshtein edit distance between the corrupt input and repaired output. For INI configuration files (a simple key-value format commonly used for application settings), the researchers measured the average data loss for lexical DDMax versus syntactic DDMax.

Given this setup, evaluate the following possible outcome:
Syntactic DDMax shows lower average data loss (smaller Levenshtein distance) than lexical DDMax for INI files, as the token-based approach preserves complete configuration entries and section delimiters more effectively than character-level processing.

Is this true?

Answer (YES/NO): NO